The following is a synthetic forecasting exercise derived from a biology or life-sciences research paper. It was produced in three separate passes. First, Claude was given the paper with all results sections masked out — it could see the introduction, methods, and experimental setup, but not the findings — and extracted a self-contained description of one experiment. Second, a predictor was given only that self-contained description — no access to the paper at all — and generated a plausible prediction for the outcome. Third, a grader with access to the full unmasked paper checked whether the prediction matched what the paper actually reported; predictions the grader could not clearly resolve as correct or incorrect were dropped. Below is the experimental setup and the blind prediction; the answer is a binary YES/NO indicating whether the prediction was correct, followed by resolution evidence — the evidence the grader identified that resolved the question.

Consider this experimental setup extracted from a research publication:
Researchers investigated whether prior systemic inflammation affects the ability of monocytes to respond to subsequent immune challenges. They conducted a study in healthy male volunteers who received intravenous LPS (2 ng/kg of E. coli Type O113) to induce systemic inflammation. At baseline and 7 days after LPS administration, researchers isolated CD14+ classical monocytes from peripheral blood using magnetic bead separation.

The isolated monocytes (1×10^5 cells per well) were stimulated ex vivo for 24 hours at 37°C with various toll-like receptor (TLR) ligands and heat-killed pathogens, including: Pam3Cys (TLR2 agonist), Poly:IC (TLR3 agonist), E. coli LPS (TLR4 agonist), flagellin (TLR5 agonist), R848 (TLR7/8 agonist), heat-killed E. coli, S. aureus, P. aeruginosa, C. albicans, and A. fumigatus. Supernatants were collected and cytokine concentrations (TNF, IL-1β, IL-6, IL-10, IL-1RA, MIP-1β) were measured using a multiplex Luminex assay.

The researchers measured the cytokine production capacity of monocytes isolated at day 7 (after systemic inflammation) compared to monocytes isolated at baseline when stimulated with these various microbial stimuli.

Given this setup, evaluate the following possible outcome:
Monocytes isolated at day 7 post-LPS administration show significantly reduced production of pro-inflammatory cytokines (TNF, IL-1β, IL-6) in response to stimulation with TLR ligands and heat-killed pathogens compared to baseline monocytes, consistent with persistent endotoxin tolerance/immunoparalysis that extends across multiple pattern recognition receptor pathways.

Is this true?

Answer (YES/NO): YES